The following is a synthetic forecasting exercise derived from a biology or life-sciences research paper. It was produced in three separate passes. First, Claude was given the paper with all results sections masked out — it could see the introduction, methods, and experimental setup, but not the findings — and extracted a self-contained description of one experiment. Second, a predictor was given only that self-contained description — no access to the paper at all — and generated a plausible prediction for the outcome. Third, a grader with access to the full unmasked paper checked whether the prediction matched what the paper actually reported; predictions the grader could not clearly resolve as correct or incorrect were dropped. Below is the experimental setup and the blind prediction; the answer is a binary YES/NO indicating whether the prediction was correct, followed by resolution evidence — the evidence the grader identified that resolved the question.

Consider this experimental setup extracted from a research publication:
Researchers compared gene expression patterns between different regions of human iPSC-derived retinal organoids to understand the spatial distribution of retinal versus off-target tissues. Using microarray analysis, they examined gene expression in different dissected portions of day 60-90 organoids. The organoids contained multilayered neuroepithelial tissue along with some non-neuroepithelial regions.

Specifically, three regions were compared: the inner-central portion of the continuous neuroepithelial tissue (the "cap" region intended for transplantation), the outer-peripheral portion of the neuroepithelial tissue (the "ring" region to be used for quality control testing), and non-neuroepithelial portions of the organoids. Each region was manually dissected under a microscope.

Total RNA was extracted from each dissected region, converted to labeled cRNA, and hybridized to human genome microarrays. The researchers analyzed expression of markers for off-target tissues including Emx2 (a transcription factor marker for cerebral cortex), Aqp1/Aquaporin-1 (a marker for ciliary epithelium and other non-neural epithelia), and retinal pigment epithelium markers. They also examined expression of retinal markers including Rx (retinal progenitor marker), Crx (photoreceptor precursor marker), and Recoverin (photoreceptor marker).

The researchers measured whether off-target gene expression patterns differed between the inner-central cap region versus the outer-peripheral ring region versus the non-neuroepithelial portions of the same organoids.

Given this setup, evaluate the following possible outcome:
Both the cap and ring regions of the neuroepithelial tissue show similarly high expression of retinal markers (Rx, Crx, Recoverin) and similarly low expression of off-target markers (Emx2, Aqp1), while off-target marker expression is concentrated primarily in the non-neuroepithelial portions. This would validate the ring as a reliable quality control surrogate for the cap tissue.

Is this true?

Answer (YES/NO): YES